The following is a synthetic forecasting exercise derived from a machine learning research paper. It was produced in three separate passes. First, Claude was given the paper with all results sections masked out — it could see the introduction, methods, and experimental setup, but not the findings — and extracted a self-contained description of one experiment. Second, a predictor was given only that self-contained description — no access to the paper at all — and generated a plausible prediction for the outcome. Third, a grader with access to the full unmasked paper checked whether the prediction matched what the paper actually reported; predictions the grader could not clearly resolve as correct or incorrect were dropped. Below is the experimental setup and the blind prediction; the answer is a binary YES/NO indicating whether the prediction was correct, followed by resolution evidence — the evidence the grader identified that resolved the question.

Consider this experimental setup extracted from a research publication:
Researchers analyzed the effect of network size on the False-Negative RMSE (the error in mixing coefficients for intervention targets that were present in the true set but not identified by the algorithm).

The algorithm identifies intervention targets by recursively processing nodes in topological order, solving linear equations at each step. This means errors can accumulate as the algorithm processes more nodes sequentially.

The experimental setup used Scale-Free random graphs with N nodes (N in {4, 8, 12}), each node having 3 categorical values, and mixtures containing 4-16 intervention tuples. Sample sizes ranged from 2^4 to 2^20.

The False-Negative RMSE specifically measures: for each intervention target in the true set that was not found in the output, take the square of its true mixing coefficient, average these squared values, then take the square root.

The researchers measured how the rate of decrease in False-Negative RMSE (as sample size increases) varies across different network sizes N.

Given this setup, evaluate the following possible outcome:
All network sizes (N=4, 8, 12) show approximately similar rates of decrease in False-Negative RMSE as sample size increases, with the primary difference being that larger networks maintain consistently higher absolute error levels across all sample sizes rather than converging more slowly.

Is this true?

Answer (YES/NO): NO